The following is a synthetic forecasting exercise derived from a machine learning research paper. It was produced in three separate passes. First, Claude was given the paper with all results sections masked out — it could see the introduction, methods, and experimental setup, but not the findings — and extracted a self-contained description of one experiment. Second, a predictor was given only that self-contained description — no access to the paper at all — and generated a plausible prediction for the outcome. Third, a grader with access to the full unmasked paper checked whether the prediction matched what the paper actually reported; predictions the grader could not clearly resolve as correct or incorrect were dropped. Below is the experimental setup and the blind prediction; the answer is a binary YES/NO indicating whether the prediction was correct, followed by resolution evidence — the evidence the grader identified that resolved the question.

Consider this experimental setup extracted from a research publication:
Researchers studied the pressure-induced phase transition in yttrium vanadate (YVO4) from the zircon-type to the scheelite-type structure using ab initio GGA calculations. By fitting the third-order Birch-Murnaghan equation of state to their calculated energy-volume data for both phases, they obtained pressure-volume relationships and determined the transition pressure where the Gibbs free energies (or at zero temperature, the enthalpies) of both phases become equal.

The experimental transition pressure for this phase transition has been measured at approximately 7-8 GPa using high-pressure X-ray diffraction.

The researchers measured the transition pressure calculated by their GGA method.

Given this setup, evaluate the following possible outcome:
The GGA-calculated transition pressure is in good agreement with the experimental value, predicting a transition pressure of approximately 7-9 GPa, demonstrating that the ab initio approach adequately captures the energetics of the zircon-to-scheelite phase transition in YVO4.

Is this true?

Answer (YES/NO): NO